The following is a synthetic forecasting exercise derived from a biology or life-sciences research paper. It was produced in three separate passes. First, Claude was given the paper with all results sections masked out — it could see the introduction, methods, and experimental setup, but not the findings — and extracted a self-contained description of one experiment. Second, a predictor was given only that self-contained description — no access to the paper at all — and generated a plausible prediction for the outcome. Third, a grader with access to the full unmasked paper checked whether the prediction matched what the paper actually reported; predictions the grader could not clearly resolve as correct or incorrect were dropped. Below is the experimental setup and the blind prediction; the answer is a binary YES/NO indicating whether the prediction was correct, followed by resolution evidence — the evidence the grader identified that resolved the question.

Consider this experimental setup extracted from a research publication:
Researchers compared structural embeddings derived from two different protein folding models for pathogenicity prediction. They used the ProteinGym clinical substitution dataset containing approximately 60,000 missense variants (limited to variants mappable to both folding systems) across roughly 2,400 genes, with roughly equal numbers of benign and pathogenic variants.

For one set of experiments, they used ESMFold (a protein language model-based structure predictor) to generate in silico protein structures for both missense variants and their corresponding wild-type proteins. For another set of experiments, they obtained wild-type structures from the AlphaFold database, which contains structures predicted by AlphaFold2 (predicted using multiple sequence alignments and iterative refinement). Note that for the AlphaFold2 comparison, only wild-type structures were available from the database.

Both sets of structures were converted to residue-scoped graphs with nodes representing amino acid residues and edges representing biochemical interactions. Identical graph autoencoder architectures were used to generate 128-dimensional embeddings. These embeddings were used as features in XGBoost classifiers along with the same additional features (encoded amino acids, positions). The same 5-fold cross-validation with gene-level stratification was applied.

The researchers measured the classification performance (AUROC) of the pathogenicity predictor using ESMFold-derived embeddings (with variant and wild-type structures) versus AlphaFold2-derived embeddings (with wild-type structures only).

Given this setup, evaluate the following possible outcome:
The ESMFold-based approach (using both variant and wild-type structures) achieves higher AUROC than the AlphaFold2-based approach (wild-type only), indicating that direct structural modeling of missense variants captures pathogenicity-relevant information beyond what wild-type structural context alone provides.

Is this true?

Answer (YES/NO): NO